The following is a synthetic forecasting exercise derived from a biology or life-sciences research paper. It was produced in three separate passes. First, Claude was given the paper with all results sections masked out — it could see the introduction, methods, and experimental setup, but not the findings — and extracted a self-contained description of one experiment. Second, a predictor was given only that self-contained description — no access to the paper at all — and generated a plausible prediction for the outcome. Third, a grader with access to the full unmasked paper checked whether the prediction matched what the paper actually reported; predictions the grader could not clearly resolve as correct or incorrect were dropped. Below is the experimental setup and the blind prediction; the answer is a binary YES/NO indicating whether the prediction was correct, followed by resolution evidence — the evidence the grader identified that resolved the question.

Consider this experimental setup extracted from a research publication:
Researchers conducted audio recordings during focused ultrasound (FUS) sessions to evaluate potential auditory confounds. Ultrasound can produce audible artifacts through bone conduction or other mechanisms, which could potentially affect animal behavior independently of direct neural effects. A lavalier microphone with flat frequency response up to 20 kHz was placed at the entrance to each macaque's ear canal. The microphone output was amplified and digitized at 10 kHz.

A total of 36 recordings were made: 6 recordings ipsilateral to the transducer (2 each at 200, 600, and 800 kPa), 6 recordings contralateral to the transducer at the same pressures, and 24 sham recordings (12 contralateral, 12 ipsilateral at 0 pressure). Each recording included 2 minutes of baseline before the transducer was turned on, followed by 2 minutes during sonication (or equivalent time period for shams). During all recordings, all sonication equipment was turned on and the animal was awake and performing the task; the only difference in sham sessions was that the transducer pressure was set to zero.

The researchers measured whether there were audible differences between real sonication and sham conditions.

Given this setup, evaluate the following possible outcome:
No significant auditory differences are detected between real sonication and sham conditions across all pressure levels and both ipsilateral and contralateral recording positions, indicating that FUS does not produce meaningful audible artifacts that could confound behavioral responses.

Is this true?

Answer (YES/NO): YES